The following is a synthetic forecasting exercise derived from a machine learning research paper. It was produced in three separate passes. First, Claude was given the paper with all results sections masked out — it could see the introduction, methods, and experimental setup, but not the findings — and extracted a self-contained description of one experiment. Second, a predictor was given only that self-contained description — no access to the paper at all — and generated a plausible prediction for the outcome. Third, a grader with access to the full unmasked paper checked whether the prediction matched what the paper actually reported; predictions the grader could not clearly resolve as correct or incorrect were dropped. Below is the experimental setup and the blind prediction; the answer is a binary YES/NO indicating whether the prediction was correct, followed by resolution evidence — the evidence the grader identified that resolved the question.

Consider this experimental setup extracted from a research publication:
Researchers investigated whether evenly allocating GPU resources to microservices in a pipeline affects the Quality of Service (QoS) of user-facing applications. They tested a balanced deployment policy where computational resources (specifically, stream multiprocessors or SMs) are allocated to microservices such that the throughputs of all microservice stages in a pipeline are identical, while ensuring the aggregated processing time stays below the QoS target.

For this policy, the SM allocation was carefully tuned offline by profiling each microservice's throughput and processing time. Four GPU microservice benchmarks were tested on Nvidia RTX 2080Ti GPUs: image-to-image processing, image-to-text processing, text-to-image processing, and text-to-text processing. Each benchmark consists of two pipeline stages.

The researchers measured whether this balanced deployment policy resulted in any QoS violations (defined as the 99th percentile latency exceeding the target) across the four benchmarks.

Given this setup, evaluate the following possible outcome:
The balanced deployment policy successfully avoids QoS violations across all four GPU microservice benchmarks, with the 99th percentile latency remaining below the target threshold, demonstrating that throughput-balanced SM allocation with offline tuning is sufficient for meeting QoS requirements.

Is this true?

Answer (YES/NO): NO